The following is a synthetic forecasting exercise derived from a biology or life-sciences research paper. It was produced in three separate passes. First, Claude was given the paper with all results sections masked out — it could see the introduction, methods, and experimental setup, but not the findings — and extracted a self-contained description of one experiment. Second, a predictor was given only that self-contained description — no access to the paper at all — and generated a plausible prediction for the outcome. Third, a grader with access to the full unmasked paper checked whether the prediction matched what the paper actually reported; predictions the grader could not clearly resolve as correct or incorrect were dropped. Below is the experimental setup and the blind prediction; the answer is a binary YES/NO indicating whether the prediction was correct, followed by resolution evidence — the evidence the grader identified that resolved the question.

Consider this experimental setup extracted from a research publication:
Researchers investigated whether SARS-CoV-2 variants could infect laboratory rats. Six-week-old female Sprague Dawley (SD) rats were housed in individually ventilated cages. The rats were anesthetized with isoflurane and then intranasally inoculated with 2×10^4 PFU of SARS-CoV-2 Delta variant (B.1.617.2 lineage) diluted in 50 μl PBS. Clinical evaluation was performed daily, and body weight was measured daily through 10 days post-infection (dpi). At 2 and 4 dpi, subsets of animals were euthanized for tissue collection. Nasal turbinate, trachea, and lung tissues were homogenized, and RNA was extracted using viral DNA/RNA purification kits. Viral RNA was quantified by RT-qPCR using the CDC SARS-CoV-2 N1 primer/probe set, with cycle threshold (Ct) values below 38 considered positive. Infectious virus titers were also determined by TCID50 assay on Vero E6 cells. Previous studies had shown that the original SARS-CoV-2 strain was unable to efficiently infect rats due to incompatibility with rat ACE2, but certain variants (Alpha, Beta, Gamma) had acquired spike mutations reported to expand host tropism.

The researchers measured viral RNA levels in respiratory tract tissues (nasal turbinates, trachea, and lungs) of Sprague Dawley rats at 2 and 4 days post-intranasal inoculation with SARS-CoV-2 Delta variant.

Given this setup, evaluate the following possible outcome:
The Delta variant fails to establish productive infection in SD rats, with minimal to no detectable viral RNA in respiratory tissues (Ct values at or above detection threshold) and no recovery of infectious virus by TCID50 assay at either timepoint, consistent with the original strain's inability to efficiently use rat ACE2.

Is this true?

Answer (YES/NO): NO